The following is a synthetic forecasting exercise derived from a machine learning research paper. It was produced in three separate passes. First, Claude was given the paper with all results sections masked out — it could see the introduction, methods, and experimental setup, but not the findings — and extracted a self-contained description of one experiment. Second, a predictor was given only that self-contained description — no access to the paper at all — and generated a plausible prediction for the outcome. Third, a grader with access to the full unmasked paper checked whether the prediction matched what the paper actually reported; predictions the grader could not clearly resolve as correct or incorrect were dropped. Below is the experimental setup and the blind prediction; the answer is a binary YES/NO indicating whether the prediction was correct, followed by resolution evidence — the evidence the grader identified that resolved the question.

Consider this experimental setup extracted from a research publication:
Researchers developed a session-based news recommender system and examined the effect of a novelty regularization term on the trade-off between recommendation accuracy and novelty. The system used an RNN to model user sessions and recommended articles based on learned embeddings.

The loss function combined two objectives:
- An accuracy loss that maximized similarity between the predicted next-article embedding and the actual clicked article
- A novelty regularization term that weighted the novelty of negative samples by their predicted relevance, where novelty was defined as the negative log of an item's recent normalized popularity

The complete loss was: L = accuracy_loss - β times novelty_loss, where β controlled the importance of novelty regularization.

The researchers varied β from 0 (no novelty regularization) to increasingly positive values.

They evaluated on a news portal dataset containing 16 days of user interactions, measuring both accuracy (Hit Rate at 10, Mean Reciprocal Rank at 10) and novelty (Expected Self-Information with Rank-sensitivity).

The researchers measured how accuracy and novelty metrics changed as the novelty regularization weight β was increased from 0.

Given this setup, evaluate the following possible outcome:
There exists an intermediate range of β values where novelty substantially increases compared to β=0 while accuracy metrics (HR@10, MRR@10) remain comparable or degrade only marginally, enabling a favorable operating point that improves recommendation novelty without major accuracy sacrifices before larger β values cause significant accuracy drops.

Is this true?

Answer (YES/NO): YES